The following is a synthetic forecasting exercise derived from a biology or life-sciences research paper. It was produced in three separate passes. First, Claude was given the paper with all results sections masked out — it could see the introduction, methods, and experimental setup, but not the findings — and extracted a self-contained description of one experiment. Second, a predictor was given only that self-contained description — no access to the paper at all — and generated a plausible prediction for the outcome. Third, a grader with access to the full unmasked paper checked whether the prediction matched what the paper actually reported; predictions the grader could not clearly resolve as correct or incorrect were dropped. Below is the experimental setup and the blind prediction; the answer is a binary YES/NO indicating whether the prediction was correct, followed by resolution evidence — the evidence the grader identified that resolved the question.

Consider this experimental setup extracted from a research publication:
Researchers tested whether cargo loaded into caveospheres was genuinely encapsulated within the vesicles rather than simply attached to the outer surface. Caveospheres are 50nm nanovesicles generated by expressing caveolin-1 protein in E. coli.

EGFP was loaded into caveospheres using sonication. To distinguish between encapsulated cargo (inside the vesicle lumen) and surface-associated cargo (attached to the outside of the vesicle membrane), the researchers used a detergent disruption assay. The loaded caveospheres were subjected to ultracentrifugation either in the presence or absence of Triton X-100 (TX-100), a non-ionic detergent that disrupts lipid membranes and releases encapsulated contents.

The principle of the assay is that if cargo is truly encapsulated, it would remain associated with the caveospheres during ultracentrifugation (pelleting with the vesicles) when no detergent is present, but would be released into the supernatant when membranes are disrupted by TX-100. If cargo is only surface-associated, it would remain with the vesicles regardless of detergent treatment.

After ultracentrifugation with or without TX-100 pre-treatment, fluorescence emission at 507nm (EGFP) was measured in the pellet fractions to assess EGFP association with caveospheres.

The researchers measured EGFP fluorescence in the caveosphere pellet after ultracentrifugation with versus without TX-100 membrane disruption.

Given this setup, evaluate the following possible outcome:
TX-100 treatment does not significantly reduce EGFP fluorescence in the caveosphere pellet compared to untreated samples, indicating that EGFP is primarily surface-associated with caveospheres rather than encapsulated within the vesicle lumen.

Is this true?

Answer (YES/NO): NO